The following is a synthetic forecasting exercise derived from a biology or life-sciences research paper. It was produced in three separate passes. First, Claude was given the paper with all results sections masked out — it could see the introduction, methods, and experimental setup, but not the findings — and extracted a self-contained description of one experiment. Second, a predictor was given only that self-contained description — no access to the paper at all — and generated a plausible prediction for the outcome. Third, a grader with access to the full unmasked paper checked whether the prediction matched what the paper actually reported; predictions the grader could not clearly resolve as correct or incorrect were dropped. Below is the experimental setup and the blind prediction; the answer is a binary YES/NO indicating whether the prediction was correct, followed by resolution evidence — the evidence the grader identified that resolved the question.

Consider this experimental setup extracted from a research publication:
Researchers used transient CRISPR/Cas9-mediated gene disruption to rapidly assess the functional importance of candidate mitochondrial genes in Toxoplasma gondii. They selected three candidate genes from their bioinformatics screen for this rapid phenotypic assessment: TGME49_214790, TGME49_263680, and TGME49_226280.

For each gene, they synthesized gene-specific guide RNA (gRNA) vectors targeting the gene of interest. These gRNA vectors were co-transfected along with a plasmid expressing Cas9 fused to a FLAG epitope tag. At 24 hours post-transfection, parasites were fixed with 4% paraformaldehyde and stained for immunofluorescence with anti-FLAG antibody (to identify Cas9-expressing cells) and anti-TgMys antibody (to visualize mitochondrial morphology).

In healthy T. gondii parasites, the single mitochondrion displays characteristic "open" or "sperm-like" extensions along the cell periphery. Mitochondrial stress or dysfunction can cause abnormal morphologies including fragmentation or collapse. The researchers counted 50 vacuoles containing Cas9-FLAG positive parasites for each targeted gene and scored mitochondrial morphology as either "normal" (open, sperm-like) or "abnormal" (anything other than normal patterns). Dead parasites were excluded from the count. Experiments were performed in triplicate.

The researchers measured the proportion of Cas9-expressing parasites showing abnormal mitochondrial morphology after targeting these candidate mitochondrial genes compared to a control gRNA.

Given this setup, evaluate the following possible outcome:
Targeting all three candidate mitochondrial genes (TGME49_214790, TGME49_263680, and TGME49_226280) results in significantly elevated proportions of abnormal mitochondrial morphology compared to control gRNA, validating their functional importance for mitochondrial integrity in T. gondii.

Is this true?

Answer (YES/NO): NO